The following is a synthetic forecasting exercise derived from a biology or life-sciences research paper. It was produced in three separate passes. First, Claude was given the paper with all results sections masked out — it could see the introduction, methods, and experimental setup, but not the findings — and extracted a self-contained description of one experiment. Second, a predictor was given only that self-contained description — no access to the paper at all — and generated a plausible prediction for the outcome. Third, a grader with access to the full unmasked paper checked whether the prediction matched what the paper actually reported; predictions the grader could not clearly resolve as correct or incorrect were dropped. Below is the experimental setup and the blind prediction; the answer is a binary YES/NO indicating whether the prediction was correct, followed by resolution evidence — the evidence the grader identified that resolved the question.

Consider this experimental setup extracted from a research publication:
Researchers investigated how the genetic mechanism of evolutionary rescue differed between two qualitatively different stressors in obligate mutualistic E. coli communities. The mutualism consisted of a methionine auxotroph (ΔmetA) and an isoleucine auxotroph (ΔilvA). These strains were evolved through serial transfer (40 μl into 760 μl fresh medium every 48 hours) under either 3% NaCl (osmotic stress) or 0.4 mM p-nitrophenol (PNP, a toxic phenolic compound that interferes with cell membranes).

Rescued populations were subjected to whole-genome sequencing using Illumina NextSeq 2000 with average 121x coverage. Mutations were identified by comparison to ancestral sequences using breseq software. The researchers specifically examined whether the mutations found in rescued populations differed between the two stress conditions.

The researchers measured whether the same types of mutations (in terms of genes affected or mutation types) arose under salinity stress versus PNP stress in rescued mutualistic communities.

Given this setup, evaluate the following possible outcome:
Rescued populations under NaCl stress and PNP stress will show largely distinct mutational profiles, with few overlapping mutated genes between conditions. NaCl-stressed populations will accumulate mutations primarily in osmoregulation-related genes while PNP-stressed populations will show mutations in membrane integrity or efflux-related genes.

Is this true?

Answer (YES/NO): NO